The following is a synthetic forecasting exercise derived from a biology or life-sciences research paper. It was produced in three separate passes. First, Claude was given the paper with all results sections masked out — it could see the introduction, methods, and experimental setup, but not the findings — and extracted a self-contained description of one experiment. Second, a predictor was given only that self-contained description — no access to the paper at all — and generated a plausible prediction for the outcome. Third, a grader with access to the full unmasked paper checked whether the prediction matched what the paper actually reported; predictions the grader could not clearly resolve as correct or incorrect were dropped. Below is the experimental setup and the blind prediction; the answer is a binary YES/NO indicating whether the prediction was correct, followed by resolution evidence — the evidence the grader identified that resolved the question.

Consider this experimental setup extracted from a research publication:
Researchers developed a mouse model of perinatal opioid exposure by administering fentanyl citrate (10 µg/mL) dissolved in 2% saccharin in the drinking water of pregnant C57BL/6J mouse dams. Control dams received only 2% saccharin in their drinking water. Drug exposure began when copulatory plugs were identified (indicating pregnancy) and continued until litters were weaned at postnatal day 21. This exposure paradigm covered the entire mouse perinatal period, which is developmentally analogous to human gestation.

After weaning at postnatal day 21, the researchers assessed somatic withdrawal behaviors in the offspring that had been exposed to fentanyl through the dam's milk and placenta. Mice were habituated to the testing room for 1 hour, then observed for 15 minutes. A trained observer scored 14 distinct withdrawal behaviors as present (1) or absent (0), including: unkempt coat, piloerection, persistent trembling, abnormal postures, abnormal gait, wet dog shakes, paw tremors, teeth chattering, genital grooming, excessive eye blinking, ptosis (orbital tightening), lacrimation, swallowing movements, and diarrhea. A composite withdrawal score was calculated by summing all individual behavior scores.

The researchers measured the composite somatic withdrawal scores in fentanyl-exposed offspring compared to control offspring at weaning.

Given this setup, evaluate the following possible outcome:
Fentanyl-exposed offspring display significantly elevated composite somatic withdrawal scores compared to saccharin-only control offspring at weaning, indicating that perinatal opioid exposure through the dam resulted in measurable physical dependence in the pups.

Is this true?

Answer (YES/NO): YES